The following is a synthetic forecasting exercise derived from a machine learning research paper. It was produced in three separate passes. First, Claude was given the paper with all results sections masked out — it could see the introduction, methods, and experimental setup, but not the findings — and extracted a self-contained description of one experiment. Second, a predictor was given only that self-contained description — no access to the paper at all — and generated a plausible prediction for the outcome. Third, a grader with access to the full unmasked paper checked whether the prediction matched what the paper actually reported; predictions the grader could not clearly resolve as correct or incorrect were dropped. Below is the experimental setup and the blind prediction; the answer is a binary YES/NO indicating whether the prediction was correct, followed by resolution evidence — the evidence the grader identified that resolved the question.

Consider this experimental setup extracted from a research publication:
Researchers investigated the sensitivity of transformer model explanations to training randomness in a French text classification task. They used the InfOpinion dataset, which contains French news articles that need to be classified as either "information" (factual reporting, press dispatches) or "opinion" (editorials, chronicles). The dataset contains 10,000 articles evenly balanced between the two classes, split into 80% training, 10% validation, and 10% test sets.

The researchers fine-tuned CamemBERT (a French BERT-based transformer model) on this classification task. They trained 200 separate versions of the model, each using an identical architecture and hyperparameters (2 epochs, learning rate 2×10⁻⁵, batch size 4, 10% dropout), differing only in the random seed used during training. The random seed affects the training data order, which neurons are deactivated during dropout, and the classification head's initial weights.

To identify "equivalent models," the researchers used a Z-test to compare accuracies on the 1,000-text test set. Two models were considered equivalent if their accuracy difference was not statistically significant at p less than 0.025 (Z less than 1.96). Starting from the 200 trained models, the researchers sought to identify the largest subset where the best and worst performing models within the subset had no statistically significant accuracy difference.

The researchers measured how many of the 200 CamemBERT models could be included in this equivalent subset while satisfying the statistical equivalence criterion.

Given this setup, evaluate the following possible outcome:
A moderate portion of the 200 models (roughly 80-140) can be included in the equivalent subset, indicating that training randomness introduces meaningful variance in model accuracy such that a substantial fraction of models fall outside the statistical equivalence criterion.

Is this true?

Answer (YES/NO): YES